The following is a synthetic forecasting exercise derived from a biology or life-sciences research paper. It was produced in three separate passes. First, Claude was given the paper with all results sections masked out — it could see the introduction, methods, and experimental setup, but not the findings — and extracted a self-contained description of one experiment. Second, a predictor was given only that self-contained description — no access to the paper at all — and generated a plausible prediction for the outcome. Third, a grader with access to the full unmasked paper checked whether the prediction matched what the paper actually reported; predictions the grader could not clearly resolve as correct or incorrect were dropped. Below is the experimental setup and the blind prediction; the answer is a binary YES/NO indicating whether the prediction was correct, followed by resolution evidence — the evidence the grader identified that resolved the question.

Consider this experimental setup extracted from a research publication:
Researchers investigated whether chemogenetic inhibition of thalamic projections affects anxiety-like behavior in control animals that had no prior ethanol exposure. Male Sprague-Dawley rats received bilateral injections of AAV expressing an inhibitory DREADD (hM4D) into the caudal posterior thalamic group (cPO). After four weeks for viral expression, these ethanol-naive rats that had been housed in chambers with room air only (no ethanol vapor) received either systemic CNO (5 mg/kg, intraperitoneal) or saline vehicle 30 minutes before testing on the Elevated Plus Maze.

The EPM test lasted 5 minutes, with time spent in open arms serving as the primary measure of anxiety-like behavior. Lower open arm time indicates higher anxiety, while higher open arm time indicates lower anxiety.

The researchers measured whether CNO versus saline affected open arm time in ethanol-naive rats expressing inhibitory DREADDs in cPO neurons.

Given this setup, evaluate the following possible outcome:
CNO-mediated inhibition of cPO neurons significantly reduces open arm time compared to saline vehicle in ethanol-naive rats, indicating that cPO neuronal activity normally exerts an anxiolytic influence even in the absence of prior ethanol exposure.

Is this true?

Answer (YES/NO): NO